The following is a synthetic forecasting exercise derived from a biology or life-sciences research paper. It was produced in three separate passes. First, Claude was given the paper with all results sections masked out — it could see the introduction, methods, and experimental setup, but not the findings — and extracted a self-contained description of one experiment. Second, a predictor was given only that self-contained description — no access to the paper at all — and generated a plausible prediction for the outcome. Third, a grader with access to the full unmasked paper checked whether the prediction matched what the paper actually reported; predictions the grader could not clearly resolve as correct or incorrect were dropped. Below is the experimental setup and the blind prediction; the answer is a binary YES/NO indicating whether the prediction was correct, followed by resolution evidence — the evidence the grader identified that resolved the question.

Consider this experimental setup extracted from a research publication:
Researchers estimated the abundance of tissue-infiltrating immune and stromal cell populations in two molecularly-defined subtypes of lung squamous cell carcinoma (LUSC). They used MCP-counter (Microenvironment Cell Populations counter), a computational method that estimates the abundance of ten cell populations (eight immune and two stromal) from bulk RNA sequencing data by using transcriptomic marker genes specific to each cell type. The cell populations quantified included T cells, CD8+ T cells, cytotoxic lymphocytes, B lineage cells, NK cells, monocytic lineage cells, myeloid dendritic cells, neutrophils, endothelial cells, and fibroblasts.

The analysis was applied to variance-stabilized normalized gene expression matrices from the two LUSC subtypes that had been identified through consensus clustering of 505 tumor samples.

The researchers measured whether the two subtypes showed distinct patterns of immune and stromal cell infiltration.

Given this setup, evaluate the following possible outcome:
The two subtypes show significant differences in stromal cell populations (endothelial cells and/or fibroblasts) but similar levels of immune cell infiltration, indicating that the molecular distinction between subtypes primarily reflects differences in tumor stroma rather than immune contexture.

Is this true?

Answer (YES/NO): NO